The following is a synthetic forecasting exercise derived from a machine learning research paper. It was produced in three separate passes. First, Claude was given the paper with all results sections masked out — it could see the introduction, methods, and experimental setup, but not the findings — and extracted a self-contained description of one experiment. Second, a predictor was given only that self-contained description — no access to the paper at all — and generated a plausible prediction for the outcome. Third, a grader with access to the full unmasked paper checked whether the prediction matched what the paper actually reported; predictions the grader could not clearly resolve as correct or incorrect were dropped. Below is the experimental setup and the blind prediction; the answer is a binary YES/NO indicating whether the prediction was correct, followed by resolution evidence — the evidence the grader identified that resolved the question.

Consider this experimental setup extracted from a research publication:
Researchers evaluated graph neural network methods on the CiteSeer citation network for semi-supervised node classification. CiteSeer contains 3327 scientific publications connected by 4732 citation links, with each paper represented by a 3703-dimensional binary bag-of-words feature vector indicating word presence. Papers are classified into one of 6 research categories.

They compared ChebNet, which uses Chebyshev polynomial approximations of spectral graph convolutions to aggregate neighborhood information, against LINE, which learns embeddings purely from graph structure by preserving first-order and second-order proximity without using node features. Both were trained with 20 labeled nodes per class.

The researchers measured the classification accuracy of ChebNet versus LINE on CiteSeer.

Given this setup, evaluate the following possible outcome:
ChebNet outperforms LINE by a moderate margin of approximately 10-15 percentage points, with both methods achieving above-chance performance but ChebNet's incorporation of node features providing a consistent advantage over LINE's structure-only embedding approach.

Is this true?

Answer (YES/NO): NO